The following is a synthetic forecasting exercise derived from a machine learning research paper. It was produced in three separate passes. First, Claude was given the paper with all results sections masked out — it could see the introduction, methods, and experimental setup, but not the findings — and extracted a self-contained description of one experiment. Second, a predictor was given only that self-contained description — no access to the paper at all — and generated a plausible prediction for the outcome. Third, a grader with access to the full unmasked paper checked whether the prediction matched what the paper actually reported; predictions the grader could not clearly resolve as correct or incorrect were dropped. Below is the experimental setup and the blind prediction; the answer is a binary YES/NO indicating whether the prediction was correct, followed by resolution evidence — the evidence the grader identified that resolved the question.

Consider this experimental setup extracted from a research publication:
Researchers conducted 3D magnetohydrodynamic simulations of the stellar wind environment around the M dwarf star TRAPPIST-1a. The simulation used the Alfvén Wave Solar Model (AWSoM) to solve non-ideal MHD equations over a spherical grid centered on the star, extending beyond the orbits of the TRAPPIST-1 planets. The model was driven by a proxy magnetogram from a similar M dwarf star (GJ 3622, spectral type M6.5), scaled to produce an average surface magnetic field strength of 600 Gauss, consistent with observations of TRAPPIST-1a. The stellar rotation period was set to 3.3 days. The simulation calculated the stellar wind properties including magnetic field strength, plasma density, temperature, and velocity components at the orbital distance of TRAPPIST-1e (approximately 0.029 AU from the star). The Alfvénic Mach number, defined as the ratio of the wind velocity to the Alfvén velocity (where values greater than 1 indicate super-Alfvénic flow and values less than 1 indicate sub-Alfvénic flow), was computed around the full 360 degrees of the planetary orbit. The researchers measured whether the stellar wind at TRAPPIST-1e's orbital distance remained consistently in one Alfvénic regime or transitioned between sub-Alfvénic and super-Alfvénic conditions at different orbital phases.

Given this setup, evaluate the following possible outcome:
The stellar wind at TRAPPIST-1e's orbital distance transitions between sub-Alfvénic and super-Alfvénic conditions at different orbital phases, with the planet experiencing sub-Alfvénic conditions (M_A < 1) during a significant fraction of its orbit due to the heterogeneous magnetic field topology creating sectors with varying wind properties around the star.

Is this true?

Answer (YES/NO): YES